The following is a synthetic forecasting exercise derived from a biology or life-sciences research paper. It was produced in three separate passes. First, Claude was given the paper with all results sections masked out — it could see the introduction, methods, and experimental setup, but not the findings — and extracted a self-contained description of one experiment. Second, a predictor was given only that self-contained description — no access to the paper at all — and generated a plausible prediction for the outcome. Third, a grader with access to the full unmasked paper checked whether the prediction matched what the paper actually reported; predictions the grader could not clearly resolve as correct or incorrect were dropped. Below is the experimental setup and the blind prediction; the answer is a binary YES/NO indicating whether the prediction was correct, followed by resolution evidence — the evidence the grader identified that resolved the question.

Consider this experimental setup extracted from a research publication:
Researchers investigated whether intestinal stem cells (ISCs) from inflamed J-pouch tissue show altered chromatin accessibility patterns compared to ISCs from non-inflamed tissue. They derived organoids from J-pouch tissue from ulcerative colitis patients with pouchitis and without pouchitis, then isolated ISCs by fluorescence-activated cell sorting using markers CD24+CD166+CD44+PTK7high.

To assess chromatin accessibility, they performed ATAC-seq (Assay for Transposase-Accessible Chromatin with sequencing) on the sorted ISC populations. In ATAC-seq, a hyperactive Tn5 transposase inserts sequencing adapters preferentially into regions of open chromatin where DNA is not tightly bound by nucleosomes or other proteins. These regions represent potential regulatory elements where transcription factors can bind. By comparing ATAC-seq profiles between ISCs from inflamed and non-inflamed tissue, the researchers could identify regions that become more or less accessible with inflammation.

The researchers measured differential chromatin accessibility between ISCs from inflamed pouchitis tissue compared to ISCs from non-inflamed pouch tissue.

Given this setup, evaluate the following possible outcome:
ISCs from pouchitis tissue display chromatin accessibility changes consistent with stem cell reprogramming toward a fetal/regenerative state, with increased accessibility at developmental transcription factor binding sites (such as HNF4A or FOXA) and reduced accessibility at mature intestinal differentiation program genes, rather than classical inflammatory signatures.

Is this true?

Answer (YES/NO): NO